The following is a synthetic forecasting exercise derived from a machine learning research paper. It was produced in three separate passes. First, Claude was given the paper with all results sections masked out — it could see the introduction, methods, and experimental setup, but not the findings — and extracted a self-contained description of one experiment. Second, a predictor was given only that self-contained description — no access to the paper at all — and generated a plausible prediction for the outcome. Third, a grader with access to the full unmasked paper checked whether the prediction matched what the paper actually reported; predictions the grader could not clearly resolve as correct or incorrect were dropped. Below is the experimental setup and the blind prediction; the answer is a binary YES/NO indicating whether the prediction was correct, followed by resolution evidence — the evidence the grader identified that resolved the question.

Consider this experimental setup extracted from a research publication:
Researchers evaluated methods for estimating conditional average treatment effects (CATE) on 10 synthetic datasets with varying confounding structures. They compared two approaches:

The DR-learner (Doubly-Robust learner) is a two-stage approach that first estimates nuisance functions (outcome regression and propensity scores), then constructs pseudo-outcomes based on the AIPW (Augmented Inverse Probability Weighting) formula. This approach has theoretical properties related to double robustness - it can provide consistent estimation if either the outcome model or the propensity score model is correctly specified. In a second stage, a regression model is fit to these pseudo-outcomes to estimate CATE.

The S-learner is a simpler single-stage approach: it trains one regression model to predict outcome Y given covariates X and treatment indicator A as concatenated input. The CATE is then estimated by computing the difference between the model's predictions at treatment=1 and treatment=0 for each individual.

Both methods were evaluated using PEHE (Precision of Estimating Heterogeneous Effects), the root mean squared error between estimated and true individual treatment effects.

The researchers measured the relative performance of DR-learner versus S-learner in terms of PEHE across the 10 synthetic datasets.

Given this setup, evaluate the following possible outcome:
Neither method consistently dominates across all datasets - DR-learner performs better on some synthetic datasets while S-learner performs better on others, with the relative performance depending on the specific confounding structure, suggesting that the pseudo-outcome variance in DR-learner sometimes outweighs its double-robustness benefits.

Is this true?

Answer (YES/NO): NO